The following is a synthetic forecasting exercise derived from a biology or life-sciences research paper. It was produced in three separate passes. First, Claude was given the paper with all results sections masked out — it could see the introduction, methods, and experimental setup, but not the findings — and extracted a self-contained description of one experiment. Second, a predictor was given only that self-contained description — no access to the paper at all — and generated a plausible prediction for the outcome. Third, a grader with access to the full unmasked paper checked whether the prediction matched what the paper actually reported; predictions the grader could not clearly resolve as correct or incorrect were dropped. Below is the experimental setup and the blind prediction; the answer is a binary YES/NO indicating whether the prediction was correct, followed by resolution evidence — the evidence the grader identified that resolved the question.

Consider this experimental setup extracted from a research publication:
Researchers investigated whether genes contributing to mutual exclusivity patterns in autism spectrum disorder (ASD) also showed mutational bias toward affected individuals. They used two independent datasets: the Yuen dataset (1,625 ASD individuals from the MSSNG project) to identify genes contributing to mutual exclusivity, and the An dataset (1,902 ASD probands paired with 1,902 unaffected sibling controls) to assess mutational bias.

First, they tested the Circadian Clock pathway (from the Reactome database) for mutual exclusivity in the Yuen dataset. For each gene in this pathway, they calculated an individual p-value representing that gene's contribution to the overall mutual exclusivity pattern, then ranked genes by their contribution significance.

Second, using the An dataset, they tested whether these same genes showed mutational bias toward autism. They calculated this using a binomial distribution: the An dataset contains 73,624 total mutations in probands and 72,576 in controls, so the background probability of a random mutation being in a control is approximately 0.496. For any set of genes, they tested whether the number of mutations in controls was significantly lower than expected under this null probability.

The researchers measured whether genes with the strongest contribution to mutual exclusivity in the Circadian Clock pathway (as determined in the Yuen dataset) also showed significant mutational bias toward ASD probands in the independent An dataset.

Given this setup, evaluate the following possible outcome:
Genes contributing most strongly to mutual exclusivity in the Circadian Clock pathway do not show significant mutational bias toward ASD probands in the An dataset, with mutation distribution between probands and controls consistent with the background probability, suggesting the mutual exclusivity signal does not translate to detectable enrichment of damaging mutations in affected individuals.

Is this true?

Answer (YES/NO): NO